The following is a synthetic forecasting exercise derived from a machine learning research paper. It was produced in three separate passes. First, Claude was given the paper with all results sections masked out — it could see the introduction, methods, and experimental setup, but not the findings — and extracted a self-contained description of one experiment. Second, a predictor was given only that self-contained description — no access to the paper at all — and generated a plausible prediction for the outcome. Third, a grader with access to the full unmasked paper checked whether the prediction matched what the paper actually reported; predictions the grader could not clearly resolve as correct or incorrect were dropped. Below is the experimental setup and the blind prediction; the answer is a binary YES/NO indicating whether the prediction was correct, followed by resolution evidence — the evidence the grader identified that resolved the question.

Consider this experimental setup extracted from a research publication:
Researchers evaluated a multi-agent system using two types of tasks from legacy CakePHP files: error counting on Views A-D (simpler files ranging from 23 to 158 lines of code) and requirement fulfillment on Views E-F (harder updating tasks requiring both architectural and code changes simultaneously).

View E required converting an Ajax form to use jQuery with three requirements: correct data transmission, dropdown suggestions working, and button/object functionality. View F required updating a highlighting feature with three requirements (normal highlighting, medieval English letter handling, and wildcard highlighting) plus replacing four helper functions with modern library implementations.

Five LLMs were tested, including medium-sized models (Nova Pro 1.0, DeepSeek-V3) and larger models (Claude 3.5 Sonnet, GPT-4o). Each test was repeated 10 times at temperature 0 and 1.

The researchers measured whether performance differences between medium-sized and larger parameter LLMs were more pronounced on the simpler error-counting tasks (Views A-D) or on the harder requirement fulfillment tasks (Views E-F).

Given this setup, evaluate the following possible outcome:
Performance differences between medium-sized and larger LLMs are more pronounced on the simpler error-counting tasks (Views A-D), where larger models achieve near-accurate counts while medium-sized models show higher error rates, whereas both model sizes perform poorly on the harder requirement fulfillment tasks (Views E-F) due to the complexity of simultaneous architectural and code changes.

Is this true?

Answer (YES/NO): NO